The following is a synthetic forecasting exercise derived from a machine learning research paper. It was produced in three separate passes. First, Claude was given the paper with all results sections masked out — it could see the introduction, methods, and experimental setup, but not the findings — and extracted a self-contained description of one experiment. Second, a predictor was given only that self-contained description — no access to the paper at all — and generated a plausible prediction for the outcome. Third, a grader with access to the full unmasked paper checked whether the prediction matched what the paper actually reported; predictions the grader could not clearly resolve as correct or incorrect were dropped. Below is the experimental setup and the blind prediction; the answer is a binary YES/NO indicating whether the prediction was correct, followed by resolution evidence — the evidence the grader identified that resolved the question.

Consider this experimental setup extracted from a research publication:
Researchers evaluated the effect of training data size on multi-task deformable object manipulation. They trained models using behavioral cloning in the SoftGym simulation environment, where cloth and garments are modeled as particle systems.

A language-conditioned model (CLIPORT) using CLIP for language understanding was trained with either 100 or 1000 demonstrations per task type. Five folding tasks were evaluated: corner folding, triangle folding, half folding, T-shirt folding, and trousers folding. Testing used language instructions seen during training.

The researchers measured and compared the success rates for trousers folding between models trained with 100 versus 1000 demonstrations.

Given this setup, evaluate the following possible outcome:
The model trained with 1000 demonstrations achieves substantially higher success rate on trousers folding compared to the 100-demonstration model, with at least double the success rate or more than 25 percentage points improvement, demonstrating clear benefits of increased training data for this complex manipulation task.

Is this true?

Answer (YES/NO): NO